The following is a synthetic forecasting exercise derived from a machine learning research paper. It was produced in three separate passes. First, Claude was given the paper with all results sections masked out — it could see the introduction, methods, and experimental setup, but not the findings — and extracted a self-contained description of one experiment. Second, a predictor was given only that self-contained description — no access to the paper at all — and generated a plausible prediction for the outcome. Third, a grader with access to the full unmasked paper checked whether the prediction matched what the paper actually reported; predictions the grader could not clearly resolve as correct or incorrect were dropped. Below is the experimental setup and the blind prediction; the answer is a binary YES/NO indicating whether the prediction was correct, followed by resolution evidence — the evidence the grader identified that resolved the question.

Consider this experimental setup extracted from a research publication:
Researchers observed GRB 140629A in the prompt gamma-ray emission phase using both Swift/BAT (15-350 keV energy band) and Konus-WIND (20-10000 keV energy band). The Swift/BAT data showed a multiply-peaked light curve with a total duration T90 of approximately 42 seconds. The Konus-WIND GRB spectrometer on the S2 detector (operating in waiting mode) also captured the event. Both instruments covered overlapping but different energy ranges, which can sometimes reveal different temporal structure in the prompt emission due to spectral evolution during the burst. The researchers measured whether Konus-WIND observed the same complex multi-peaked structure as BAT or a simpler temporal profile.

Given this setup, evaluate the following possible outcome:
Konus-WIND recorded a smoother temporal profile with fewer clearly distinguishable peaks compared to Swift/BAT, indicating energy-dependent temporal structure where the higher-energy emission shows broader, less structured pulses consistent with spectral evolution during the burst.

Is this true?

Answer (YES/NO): NO